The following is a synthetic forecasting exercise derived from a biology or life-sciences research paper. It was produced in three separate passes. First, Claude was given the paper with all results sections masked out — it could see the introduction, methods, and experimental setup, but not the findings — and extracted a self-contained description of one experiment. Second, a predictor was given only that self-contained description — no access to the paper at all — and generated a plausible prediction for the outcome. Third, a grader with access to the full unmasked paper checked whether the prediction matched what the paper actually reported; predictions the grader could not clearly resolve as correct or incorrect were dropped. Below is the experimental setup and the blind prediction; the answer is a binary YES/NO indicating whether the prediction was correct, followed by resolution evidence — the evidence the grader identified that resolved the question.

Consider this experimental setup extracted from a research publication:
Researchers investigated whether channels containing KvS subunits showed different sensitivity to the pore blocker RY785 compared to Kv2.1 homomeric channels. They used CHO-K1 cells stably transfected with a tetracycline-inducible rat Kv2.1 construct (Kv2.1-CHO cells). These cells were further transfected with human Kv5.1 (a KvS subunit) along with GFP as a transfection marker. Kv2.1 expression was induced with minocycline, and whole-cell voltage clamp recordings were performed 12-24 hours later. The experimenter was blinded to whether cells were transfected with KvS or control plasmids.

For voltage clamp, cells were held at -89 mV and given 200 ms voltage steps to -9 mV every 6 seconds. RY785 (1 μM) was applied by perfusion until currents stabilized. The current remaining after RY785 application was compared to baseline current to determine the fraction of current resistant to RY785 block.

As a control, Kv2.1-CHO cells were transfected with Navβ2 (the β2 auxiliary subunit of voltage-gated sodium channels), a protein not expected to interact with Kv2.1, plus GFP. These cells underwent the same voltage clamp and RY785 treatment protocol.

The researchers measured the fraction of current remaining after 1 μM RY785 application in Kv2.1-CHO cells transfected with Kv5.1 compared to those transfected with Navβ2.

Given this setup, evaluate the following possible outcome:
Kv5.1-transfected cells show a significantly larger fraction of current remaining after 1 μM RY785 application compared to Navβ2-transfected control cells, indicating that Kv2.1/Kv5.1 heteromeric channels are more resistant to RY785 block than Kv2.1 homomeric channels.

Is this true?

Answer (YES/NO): YES